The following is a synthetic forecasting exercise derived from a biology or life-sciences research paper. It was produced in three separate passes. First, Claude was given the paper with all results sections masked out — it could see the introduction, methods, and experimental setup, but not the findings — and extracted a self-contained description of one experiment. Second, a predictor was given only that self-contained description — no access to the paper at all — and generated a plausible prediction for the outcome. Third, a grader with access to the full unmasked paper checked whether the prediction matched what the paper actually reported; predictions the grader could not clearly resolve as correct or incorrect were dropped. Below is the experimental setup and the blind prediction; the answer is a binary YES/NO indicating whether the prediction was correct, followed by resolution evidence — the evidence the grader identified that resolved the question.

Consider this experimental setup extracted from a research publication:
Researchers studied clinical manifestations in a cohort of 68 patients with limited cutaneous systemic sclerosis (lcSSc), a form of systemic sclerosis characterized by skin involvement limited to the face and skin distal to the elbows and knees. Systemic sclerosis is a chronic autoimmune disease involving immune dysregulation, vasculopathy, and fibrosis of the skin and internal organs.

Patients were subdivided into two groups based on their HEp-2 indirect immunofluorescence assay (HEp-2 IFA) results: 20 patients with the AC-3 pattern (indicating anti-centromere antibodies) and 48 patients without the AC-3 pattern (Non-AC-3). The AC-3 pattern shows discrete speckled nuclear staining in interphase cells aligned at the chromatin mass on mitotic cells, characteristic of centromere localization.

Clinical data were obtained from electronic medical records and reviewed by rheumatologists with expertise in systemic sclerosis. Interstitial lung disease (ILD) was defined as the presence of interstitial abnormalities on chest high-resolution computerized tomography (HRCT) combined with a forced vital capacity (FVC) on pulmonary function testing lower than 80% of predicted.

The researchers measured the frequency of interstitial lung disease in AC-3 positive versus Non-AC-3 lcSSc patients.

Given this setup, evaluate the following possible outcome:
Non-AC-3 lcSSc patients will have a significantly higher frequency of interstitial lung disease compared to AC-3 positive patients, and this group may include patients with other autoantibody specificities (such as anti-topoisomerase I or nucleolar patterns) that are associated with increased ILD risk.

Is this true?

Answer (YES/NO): YES